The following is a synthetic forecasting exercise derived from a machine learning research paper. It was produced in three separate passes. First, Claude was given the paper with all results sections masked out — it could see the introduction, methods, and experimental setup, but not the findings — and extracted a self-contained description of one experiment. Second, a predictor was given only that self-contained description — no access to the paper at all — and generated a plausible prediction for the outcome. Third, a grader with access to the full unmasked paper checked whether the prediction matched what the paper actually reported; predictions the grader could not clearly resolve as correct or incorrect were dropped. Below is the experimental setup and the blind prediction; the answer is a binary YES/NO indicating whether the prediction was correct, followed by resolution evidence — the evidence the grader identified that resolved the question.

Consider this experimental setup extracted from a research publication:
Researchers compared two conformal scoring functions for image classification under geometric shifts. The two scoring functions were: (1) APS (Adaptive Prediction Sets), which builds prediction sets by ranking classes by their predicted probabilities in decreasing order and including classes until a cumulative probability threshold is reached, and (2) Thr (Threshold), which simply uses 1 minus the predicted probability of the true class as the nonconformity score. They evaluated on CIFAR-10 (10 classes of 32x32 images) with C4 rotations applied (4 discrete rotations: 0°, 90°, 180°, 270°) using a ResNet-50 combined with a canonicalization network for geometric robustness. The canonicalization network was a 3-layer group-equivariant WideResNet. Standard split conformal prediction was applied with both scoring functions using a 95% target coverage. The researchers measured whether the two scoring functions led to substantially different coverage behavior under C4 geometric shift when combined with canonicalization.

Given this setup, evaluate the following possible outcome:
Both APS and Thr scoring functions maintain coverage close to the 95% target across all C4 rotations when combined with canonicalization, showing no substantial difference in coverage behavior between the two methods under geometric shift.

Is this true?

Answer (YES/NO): YES